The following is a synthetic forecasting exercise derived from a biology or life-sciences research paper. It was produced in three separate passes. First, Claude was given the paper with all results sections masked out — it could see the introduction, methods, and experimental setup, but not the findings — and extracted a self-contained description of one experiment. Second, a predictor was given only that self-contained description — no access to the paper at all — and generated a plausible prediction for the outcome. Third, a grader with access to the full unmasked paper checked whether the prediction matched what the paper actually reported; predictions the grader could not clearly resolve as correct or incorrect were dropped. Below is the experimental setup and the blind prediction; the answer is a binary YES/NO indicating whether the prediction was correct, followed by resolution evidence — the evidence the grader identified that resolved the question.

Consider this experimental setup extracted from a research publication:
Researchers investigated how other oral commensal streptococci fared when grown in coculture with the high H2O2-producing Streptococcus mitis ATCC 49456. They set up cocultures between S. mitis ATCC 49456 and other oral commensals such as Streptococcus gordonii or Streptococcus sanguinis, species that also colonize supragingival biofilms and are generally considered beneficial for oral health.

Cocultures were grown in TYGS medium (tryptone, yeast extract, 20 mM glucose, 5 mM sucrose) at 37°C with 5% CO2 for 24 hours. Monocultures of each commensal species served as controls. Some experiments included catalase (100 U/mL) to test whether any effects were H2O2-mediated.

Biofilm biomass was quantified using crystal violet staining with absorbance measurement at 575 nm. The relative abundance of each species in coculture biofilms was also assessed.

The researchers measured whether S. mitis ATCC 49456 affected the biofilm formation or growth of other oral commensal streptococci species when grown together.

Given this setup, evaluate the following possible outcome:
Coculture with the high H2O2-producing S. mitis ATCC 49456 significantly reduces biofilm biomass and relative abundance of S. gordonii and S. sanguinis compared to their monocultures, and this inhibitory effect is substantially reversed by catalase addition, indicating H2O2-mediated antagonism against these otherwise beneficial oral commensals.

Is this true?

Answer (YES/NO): NO